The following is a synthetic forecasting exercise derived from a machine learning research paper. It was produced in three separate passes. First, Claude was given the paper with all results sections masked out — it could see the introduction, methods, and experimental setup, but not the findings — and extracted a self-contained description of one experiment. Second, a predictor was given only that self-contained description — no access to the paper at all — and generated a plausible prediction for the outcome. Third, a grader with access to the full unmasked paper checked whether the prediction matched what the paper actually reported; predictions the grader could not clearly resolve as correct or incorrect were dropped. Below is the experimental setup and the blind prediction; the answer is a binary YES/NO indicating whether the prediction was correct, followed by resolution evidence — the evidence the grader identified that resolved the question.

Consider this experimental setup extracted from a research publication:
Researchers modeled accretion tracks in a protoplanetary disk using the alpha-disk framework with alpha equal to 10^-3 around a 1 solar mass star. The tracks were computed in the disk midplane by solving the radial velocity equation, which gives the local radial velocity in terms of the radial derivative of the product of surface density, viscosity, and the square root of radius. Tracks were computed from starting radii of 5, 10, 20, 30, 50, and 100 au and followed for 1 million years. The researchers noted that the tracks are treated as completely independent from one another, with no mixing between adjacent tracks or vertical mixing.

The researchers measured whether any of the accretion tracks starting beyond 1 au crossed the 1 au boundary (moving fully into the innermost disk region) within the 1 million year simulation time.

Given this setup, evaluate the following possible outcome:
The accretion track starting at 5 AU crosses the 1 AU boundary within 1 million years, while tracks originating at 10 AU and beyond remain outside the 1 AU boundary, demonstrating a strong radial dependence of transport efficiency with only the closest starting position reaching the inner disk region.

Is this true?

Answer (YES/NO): YES